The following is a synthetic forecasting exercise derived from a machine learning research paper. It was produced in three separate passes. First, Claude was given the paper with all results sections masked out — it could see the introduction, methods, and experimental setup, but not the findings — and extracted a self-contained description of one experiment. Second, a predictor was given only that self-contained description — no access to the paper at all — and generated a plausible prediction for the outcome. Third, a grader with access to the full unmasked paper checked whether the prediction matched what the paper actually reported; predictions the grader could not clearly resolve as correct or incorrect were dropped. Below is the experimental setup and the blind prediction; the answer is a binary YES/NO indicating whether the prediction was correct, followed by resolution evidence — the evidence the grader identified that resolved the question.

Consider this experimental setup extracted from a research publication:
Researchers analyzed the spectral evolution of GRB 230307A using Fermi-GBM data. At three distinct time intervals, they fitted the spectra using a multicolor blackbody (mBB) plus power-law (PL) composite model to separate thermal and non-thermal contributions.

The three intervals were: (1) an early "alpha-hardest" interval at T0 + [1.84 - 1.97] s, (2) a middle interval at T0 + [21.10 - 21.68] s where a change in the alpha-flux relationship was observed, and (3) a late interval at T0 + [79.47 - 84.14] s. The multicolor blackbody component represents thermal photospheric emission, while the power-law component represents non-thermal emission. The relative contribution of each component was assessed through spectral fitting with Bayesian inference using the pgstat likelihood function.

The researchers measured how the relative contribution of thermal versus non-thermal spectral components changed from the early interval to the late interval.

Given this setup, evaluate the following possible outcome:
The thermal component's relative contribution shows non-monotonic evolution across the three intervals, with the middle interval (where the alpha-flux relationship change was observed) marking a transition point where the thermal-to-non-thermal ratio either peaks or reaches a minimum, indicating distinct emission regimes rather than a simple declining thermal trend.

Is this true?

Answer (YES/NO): NO